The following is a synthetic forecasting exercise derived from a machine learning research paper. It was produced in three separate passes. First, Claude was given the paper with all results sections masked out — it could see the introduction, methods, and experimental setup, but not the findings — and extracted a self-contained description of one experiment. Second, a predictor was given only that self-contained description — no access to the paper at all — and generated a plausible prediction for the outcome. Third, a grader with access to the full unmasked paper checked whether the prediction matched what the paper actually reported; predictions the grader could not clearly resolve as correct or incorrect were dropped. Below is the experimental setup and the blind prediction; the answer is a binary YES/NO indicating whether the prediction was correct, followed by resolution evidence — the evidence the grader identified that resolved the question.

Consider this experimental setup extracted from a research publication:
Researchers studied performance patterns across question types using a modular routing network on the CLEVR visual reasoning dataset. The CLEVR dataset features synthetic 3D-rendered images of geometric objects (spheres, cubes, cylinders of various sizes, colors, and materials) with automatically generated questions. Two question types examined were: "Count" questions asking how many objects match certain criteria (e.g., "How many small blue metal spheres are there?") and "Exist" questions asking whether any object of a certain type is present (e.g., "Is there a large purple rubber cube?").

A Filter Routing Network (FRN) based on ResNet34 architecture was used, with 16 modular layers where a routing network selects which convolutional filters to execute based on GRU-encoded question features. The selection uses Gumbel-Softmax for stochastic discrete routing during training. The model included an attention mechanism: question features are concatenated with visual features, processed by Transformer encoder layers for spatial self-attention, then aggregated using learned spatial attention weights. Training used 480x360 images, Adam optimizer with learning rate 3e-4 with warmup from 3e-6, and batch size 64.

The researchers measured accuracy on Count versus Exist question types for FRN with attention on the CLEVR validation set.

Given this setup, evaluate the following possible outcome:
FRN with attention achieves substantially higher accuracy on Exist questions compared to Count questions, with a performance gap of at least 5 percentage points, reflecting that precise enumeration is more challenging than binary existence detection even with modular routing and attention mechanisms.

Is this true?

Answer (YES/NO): NO